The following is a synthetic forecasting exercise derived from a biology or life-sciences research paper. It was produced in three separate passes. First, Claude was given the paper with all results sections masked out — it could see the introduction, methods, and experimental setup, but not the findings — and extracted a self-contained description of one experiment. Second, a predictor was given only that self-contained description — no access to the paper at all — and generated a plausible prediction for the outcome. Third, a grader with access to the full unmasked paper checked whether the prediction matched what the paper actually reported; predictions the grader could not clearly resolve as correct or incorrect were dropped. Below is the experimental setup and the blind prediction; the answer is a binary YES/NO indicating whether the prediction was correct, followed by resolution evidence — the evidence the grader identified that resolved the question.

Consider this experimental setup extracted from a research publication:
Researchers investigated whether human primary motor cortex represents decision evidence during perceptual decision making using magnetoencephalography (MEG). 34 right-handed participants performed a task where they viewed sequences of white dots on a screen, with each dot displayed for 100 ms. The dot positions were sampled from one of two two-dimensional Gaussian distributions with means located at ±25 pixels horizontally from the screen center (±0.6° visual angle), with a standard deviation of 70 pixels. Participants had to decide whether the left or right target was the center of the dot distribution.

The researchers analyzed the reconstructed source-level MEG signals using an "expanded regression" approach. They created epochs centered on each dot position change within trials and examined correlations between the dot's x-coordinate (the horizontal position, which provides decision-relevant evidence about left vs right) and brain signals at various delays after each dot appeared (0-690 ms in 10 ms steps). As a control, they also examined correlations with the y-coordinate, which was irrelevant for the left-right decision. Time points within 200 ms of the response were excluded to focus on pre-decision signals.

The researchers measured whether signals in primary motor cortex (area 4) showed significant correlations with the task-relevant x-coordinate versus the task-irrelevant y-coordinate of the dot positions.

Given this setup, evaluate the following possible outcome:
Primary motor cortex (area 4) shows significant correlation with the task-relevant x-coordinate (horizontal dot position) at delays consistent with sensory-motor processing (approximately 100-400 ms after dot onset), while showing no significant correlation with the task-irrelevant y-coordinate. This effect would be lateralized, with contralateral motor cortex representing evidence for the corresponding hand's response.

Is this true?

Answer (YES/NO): NO